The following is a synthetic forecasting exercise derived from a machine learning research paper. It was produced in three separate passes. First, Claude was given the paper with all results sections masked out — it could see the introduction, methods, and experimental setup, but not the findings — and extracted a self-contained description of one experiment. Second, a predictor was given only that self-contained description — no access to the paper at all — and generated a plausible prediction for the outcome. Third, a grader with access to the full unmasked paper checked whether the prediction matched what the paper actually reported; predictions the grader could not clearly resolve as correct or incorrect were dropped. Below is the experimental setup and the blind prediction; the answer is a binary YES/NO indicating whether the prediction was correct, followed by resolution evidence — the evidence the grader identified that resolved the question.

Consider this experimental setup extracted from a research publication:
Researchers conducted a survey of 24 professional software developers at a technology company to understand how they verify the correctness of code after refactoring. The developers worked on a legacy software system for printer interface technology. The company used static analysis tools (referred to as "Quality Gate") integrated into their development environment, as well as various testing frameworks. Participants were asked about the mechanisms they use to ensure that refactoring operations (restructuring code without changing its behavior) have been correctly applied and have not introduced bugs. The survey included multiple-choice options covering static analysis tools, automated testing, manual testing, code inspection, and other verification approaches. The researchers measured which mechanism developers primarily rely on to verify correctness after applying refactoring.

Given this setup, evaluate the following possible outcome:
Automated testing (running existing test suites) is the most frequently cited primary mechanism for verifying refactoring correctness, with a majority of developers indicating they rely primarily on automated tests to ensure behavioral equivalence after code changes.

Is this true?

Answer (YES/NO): YES